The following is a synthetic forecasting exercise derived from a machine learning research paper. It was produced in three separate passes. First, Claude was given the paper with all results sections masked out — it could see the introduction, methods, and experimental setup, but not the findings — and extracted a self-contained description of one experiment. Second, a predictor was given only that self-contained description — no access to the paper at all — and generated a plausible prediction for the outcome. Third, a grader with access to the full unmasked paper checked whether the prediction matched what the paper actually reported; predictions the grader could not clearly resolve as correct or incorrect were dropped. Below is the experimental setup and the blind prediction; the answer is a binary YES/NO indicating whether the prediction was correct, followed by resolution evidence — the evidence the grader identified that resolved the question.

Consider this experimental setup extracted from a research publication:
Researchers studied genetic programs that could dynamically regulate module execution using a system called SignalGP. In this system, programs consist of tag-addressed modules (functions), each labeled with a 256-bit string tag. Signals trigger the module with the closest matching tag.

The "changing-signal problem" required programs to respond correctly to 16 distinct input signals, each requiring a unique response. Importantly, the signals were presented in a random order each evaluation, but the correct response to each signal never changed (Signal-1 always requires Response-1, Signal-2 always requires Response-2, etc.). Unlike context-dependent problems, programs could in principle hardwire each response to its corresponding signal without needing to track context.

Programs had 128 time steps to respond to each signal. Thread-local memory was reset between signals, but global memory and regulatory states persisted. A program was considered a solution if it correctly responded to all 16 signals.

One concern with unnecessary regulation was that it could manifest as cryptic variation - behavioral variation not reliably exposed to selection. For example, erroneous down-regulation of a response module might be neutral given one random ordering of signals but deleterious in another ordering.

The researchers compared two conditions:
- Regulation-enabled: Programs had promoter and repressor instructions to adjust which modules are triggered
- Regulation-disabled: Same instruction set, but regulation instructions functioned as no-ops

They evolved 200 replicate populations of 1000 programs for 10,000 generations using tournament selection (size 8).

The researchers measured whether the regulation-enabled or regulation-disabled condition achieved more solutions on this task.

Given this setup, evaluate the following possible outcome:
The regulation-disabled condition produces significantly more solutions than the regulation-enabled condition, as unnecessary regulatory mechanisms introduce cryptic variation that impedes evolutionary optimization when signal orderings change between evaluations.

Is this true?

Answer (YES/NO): NO